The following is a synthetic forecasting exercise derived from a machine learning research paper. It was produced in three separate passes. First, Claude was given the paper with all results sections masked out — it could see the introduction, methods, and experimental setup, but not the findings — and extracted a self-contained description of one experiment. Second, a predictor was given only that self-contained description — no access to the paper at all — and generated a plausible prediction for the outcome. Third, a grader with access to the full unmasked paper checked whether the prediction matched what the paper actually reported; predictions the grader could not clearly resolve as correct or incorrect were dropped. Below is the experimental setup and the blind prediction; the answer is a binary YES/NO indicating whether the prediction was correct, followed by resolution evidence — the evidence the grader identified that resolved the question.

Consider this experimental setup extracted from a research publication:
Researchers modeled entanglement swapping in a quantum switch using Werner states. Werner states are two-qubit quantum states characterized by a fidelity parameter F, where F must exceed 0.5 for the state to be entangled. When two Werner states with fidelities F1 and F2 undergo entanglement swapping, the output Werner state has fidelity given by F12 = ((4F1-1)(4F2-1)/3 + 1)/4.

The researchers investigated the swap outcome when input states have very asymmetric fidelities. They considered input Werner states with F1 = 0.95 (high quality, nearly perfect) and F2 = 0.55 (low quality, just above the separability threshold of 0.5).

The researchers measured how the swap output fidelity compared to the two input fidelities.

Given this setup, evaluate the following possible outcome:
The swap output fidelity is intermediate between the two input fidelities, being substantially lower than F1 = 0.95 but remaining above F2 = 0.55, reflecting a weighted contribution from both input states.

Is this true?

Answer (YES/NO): NO